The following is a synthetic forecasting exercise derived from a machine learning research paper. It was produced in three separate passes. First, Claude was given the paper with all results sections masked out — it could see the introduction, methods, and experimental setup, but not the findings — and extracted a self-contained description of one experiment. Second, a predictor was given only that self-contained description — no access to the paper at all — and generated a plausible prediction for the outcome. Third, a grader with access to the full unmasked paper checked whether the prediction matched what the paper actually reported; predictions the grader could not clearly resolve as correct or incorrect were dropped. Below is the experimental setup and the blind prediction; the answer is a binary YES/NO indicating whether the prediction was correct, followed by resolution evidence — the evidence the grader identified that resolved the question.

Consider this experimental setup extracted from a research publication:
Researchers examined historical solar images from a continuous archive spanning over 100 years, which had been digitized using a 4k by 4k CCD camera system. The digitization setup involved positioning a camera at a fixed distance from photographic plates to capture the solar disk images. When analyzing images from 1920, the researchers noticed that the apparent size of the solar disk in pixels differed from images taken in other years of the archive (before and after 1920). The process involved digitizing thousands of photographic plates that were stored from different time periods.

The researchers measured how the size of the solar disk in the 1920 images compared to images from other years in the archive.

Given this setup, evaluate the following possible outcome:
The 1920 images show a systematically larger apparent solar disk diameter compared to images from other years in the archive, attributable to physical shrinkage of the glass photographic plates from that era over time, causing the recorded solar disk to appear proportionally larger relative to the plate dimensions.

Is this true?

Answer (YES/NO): NO